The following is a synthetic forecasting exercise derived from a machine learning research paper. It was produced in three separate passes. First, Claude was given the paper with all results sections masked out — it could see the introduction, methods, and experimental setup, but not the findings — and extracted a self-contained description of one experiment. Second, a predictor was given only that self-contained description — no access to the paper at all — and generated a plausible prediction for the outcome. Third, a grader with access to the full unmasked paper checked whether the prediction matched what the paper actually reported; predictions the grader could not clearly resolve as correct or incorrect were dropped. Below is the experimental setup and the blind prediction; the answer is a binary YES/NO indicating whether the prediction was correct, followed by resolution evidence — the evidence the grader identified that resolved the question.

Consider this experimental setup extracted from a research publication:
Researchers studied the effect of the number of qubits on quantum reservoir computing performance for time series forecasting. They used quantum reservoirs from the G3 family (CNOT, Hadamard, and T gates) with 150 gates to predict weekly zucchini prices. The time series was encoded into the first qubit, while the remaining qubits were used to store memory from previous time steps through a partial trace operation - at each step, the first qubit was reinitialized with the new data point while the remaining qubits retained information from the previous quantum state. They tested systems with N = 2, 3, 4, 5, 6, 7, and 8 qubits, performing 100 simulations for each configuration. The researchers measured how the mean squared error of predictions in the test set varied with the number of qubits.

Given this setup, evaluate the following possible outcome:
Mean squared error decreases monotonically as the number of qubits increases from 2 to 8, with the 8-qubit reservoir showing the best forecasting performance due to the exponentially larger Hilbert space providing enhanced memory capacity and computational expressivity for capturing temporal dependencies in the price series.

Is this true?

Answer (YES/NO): NO